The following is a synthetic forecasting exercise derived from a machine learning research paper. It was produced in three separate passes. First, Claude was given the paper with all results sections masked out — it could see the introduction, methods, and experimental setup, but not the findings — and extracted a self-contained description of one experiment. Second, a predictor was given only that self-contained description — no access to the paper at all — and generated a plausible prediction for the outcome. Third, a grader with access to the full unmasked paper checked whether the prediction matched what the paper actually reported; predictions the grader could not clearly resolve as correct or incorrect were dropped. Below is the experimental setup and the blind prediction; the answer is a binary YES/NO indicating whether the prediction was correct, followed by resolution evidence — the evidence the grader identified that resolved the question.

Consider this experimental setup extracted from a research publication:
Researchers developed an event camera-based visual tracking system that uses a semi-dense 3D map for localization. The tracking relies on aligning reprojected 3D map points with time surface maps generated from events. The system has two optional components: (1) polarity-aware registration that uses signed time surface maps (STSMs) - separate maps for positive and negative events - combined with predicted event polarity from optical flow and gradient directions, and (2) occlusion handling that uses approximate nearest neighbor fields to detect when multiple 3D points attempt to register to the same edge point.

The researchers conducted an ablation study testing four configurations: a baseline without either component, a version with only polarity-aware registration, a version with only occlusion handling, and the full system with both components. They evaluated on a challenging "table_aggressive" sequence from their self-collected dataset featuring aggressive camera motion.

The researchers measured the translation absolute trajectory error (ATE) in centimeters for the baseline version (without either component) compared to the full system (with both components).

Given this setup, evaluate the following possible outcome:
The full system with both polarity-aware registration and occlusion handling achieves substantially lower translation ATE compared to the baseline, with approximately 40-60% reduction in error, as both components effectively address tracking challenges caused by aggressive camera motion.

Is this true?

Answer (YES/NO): NO